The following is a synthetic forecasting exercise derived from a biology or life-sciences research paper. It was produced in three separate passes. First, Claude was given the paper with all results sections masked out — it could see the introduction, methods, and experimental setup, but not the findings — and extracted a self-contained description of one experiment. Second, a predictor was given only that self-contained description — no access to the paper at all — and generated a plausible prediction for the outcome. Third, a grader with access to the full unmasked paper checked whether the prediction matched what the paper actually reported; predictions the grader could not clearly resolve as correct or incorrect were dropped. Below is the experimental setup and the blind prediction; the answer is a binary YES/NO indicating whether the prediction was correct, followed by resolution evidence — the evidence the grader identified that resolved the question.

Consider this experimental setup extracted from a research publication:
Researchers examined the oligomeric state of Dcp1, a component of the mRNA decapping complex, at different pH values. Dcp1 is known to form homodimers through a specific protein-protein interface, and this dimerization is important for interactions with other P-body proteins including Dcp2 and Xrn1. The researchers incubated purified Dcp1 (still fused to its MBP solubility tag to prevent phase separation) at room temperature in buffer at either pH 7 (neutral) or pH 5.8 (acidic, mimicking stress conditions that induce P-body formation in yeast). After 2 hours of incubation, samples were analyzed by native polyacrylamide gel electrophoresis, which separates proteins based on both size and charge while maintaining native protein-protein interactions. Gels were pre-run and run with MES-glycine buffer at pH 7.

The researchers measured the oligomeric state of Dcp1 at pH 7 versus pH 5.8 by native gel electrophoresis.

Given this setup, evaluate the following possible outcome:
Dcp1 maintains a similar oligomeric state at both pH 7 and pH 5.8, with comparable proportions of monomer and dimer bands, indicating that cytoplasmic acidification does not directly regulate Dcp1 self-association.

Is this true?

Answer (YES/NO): NO